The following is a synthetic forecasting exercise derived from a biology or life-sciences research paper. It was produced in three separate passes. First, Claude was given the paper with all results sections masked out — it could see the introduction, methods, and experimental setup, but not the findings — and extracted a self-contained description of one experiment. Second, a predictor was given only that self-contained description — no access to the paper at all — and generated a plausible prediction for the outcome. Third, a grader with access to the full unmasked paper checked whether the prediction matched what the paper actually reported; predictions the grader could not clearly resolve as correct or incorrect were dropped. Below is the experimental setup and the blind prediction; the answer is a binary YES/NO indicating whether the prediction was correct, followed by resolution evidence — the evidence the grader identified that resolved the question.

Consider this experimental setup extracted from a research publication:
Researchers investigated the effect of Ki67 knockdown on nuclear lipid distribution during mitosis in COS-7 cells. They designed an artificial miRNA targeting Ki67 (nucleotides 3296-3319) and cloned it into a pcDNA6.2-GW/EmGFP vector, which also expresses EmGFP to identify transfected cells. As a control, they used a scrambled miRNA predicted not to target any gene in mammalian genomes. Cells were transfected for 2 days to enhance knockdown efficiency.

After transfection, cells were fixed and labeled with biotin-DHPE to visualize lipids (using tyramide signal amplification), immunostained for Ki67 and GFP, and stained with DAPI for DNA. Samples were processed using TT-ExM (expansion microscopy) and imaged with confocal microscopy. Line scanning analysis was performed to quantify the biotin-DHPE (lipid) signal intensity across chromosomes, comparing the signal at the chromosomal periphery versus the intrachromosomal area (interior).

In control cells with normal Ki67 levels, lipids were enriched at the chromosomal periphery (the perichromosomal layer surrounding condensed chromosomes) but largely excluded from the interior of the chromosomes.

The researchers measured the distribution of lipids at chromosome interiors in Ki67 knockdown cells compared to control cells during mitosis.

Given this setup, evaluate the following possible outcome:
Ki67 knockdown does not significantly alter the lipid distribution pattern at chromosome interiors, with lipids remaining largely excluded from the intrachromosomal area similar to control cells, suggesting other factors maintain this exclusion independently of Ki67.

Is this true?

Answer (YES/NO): NO